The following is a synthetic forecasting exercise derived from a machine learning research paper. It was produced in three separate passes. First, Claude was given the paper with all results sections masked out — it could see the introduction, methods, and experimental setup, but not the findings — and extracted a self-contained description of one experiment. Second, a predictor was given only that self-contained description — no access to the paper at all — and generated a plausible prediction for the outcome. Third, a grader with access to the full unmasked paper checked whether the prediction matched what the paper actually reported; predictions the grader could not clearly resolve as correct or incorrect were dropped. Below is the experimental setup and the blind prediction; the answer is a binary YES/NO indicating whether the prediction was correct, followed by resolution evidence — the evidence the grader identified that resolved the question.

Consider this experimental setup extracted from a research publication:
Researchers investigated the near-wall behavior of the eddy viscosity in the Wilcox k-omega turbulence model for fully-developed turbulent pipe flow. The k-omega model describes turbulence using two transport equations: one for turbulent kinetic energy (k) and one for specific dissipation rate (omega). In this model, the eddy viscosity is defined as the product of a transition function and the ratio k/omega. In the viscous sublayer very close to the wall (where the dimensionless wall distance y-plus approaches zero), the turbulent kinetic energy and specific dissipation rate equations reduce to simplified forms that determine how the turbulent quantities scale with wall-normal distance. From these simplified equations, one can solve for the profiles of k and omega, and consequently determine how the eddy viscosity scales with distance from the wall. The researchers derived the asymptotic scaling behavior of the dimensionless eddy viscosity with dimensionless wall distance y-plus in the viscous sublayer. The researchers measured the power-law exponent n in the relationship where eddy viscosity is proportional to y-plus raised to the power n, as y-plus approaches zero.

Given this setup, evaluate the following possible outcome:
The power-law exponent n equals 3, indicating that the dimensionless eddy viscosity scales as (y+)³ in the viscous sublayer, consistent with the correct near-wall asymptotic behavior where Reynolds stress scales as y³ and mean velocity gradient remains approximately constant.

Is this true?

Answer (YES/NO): NO